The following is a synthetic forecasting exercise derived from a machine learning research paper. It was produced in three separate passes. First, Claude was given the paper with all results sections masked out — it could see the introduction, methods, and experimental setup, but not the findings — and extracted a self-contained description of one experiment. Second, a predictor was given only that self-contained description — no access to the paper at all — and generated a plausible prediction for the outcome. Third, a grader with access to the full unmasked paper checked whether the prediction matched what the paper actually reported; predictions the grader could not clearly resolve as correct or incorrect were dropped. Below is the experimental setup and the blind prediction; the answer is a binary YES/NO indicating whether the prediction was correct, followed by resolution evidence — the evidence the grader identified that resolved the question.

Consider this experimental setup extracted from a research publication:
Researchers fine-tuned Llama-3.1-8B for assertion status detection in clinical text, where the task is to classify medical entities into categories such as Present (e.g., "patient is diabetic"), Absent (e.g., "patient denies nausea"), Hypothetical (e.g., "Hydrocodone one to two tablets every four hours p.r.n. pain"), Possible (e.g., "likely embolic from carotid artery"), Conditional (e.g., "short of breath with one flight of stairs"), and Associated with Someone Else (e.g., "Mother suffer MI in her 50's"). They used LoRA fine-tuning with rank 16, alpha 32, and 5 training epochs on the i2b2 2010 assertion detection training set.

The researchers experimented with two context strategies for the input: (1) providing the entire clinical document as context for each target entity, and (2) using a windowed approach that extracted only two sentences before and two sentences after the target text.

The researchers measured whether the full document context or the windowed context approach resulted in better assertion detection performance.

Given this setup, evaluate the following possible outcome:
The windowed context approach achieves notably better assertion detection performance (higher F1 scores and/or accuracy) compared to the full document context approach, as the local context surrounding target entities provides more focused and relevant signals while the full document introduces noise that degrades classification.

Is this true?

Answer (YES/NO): YES